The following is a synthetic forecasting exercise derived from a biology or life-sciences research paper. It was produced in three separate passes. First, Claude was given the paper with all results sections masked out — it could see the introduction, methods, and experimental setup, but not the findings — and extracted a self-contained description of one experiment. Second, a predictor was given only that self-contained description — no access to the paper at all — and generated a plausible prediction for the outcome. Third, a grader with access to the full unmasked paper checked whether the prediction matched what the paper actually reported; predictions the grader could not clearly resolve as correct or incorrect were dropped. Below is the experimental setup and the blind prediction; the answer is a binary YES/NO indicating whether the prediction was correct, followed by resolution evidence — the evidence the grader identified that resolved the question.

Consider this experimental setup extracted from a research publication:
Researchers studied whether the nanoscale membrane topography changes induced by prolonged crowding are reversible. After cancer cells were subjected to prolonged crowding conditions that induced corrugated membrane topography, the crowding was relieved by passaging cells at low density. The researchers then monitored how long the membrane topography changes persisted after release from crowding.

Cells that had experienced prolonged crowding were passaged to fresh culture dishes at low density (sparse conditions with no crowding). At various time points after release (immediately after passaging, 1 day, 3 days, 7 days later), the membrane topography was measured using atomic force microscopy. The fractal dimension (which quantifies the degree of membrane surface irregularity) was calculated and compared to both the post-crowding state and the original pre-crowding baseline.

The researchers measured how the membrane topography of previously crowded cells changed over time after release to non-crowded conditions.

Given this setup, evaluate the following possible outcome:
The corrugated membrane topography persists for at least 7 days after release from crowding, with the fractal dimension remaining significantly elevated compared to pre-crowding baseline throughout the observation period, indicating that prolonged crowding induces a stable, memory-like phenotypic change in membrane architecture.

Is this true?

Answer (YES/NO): NO